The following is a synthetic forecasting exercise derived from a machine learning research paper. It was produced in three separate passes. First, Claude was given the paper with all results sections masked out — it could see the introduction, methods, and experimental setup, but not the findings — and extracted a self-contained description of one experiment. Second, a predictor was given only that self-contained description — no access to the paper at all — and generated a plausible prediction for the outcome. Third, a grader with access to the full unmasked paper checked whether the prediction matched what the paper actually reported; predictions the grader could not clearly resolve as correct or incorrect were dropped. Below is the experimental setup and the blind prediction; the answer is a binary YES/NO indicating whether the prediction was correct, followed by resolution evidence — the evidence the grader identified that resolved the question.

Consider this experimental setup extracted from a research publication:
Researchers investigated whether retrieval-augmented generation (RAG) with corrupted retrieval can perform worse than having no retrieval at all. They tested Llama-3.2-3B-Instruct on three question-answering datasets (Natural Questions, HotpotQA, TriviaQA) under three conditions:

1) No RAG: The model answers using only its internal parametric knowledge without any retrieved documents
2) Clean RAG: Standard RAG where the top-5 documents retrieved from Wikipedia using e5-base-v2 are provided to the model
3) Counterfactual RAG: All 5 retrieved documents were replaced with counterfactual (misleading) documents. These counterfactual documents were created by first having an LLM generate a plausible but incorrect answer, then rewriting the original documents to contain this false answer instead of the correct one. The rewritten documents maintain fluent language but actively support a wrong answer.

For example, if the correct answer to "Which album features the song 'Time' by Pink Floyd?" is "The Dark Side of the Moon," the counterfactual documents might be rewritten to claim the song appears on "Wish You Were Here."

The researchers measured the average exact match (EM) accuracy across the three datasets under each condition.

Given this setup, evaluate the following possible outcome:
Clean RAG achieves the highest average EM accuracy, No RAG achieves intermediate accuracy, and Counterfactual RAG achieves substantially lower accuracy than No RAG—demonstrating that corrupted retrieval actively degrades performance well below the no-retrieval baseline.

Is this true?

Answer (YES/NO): YES